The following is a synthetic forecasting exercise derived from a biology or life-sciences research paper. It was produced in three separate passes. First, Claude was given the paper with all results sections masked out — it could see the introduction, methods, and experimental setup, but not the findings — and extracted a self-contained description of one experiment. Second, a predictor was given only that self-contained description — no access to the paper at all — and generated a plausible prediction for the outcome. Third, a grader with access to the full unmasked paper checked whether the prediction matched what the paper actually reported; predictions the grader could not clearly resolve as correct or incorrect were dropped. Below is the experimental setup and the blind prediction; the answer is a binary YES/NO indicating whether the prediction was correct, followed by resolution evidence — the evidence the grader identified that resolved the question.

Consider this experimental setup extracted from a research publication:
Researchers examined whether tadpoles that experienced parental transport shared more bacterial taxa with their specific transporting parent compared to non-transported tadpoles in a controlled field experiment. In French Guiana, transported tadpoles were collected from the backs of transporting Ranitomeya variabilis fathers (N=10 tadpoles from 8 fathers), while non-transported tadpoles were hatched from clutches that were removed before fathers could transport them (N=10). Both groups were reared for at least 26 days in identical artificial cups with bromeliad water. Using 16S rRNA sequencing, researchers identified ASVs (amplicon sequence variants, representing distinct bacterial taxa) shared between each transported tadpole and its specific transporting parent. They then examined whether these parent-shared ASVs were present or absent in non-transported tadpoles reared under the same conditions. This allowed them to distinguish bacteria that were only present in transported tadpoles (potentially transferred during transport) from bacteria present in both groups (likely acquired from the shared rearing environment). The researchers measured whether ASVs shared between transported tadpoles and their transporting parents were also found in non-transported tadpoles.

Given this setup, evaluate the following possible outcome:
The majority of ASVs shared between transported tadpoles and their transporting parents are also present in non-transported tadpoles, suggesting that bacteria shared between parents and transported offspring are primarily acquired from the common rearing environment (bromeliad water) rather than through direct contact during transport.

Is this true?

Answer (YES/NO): NO